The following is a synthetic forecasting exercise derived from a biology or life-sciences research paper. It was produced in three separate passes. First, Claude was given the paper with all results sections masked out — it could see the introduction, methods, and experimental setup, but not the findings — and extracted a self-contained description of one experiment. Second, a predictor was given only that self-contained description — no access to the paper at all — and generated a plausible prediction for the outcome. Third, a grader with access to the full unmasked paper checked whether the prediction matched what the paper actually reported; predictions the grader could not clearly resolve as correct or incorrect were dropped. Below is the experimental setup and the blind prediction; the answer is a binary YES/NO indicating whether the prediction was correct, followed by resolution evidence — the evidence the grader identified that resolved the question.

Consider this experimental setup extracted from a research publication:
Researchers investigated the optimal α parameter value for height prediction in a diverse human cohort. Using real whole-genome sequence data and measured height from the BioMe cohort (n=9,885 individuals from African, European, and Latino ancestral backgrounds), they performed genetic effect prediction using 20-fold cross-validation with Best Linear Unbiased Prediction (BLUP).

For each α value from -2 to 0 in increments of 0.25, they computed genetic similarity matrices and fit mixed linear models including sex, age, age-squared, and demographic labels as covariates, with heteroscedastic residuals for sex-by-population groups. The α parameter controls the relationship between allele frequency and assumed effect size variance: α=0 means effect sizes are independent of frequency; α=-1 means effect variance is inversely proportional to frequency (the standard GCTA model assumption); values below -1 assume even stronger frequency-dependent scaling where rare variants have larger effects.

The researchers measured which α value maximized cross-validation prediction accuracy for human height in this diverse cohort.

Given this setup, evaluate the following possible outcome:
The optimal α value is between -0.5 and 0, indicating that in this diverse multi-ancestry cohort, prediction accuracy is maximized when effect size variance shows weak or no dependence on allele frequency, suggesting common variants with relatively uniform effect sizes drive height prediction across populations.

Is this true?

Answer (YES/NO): YES